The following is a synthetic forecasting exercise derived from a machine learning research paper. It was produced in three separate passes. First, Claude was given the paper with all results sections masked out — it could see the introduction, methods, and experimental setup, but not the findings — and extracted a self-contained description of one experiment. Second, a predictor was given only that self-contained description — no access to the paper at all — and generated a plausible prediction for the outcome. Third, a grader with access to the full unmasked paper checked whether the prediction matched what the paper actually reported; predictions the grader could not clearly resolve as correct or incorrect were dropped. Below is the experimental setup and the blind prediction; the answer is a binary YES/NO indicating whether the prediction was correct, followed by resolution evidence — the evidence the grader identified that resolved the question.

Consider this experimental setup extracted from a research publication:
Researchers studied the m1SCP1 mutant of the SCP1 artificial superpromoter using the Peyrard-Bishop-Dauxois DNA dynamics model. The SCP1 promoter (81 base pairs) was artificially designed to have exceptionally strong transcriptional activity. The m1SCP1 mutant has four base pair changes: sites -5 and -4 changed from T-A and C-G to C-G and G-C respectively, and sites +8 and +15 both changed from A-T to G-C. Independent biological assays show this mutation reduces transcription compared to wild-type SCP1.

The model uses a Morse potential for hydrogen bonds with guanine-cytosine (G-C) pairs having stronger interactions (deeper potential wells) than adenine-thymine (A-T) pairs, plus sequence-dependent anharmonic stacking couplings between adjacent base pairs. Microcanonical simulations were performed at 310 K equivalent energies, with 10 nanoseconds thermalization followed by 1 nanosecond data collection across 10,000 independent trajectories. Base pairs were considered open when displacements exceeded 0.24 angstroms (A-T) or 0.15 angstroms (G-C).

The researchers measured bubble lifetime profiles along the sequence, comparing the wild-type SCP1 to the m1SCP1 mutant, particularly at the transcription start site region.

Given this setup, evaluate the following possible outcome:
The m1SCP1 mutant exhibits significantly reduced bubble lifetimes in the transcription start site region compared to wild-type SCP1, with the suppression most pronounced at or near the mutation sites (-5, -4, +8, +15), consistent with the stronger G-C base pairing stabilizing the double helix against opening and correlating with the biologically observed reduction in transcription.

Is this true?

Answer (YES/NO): YES